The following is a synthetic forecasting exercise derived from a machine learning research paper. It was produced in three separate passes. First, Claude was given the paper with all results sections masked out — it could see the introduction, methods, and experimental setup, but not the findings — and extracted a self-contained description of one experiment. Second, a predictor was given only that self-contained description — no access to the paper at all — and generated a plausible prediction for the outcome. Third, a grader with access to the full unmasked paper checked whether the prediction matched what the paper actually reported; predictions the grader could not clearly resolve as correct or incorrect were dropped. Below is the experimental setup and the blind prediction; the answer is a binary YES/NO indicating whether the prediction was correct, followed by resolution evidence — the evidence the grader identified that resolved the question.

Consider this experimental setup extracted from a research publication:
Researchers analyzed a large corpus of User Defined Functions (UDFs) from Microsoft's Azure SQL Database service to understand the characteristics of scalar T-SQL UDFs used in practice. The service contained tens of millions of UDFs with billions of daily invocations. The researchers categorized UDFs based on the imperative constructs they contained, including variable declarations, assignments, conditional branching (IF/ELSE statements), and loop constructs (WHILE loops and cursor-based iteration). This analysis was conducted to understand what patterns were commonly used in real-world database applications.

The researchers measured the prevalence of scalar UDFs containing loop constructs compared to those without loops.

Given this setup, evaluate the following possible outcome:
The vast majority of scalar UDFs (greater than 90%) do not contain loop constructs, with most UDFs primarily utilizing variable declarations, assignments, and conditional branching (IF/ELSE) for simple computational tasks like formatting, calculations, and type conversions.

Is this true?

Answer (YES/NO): YES